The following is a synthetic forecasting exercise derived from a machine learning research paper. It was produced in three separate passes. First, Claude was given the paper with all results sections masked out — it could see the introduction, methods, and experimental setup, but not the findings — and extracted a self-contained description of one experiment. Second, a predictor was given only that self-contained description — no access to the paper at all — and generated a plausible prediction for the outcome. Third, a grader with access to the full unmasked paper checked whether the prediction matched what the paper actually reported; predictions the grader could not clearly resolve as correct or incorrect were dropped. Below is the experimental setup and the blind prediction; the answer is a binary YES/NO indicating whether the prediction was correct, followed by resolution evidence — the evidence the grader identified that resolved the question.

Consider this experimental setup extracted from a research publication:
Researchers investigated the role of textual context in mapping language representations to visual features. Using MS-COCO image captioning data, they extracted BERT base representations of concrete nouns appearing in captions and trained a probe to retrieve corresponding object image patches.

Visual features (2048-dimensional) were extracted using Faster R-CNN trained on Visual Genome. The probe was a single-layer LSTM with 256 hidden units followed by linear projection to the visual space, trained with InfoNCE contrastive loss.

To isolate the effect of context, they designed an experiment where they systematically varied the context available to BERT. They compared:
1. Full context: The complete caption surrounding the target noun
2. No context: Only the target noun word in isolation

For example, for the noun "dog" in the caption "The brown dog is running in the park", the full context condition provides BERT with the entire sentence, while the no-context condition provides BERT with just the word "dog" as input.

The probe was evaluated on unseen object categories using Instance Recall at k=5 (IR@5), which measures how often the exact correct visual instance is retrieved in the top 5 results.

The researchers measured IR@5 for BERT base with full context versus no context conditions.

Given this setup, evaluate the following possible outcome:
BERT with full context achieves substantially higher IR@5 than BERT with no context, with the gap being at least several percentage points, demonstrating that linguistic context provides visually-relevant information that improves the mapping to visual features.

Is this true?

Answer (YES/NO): YES